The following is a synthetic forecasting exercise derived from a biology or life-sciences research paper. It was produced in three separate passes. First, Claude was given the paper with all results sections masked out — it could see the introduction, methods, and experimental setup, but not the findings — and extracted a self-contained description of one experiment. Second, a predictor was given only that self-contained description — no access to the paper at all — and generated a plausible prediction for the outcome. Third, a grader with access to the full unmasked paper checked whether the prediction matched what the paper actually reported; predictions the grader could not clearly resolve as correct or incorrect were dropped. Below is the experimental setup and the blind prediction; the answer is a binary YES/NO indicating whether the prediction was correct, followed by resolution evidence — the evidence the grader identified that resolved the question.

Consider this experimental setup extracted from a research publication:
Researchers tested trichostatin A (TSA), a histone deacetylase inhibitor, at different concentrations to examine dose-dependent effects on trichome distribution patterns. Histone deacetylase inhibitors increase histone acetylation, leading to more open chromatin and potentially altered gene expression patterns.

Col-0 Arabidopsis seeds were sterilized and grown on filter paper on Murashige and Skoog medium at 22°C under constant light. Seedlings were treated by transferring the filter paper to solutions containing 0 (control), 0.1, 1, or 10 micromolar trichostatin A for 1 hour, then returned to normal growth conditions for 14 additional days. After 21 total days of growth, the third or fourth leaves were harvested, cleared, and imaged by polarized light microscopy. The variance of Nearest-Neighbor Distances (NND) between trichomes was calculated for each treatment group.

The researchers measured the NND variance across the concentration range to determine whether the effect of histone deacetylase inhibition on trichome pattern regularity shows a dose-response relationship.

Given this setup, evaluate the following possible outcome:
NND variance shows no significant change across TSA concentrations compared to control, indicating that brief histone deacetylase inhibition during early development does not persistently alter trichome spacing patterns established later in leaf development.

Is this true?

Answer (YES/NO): NO